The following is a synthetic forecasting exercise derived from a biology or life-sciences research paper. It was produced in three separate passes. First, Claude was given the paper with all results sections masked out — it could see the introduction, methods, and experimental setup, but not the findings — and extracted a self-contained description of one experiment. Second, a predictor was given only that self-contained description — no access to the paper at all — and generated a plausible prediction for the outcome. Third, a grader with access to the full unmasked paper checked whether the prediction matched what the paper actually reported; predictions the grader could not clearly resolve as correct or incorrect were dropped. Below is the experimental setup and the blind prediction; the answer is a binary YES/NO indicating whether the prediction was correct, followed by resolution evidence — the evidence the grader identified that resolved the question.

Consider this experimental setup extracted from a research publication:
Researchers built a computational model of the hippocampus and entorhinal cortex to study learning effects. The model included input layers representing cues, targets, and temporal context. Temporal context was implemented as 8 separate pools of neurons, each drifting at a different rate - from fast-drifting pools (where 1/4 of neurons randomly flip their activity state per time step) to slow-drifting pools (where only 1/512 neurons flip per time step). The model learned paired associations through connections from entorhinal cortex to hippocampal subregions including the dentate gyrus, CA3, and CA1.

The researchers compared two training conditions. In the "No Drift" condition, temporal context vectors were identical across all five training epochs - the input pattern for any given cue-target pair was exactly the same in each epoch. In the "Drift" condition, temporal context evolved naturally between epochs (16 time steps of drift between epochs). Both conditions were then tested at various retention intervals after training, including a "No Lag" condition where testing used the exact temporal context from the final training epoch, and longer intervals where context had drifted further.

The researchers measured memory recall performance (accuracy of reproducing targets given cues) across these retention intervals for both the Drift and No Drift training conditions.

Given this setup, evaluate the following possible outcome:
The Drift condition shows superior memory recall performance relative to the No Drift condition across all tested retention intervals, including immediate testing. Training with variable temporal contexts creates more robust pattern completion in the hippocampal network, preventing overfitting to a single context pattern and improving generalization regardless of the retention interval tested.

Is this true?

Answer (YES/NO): YES